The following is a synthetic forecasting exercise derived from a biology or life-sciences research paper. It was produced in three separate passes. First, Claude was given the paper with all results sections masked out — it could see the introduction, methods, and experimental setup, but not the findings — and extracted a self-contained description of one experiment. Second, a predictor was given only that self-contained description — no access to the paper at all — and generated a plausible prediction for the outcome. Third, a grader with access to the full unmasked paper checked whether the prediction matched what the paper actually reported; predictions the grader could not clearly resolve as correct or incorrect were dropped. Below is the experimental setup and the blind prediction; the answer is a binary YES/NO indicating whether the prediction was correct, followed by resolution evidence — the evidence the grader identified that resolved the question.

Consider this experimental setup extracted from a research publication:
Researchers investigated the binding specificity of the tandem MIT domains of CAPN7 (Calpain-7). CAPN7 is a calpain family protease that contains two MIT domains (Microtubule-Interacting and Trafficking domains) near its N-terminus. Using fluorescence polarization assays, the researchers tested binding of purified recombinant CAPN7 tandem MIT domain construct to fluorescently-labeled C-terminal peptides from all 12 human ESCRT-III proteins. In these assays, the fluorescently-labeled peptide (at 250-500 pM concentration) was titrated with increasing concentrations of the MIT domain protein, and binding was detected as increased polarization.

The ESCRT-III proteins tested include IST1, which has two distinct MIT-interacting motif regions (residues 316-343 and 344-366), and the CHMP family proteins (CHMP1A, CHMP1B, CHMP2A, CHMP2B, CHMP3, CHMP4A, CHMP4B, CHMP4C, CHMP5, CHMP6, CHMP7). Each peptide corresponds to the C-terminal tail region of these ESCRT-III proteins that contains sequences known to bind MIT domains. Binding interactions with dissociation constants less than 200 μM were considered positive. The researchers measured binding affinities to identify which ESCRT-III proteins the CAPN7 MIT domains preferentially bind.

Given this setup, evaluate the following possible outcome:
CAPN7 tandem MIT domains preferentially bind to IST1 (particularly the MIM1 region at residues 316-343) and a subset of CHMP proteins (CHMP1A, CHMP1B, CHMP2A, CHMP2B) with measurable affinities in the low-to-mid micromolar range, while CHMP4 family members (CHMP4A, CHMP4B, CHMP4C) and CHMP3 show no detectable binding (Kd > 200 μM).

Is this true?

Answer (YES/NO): NO